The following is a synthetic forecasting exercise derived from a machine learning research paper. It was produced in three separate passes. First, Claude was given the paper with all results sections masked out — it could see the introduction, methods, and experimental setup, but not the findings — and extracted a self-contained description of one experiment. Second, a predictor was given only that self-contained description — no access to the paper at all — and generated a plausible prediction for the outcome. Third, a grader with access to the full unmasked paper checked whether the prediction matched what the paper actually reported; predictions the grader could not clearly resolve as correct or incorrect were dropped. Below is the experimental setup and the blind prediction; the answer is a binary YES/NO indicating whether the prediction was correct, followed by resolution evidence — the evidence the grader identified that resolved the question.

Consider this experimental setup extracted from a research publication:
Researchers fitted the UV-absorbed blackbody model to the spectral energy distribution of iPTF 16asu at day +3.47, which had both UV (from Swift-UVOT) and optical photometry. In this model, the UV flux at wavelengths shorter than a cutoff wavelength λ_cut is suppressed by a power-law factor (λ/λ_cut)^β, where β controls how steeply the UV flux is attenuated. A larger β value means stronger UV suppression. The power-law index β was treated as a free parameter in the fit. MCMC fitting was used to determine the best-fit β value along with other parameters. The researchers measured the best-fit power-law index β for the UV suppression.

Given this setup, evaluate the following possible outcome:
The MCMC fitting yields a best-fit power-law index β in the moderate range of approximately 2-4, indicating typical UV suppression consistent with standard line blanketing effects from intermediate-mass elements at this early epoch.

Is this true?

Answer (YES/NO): NO